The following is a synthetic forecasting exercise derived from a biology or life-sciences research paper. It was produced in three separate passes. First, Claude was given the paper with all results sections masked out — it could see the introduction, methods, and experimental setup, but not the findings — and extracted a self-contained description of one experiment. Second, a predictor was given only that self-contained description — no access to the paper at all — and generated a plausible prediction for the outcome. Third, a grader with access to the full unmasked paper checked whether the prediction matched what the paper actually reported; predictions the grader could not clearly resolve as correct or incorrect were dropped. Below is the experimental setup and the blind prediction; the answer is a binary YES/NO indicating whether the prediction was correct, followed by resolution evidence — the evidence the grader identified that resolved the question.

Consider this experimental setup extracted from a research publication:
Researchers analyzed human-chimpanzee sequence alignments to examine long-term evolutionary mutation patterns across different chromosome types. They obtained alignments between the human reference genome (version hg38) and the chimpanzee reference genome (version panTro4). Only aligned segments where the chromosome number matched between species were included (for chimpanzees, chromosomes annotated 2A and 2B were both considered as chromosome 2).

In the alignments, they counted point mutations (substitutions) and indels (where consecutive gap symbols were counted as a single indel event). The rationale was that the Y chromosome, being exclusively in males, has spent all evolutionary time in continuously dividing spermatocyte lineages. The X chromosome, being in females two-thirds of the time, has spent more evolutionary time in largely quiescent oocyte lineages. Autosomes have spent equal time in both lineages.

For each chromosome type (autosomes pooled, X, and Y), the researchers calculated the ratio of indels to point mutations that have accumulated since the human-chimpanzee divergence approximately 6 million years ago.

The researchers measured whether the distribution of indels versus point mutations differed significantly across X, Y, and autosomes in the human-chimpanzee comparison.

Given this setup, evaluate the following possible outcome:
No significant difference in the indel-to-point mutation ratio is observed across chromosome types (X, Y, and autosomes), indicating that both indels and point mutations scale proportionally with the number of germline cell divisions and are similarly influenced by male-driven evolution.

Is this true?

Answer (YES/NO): NO